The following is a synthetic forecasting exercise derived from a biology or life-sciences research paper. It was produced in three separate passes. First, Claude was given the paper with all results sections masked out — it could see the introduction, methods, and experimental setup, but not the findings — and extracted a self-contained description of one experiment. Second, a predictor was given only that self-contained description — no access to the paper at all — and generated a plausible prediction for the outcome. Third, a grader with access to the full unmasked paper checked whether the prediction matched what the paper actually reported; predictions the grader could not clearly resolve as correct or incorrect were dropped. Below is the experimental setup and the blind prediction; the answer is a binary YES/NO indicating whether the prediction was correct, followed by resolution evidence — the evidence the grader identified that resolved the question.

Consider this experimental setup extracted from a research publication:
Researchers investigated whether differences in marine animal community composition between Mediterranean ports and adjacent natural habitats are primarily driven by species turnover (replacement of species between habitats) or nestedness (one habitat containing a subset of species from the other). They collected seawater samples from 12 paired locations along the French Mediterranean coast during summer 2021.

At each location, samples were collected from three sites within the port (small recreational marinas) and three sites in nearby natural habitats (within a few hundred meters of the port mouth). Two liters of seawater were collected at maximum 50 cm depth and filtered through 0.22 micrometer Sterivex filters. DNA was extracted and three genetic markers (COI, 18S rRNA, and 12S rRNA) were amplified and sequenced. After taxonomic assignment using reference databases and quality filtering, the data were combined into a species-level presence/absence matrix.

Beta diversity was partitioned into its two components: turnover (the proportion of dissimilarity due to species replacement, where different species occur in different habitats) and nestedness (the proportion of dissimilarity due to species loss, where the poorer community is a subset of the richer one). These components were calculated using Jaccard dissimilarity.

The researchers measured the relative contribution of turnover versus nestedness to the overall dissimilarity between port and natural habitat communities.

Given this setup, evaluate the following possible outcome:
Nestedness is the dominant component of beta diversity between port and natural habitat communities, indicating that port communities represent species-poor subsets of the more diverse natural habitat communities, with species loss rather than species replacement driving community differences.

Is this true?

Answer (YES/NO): NO